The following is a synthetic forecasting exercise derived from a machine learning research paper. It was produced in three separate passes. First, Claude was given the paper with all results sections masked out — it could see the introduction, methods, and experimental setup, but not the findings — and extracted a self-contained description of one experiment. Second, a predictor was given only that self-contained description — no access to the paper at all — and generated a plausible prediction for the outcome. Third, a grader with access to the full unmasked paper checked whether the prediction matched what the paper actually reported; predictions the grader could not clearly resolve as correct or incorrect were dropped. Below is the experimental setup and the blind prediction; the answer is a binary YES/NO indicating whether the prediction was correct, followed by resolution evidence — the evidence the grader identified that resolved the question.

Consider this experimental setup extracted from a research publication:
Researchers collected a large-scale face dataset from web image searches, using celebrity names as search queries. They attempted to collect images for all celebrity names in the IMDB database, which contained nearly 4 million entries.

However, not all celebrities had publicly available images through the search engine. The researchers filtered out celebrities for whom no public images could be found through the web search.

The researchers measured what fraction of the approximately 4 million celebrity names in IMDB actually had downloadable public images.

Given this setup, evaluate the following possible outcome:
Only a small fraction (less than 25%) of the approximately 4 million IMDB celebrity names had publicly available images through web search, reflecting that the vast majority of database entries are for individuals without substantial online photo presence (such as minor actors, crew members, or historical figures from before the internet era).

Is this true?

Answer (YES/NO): NO